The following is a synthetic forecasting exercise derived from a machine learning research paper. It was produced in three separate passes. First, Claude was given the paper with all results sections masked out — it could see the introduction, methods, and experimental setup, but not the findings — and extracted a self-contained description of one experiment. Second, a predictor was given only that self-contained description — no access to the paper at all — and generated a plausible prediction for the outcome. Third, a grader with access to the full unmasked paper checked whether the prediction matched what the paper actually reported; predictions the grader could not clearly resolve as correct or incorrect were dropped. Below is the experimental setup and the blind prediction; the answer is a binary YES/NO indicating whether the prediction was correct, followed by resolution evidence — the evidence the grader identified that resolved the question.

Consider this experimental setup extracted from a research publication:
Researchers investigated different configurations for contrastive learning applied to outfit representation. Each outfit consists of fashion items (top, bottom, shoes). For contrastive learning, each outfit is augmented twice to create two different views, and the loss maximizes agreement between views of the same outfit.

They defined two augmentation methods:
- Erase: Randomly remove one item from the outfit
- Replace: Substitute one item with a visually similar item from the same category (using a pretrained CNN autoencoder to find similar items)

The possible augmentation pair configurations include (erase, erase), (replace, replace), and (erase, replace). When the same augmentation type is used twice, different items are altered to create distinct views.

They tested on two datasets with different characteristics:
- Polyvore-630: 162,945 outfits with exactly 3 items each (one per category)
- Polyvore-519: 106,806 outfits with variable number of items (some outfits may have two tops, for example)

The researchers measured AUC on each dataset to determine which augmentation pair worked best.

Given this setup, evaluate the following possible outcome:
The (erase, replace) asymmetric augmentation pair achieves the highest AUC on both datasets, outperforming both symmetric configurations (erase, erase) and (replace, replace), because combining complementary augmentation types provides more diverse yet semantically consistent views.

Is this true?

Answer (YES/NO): NO